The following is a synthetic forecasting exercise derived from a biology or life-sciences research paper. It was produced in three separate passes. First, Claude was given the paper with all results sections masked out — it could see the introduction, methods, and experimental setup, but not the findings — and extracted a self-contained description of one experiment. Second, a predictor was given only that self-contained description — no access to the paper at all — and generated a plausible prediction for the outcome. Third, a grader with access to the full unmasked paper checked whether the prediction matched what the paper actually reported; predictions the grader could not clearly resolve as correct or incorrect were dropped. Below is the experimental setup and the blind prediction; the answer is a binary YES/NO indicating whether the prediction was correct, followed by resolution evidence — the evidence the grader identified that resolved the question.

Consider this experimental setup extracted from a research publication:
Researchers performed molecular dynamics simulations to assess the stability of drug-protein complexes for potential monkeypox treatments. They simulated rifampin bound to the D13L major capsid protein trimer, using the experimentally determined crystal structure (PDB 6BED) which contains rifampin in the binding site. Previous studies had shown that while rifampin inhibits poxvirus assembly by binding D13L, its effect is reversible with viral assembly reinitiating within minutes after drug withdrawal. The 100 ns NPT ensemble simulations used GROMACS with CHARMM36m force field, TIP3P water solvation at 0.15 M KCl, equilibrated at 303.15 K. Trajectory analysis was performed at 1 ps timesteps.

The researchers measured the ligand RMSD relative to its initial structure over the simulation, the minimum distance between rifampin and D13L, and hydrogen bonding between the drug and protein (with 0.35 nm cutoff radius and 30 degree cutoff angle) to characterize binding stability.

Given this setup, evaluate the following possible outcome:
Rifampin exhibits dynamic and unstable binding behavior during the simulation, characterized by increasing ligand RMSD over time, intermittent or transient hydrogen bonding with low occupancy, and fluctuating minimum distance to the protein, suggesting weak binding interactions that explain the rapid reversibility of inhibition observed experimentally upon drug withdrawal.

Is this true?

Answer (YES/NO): NO